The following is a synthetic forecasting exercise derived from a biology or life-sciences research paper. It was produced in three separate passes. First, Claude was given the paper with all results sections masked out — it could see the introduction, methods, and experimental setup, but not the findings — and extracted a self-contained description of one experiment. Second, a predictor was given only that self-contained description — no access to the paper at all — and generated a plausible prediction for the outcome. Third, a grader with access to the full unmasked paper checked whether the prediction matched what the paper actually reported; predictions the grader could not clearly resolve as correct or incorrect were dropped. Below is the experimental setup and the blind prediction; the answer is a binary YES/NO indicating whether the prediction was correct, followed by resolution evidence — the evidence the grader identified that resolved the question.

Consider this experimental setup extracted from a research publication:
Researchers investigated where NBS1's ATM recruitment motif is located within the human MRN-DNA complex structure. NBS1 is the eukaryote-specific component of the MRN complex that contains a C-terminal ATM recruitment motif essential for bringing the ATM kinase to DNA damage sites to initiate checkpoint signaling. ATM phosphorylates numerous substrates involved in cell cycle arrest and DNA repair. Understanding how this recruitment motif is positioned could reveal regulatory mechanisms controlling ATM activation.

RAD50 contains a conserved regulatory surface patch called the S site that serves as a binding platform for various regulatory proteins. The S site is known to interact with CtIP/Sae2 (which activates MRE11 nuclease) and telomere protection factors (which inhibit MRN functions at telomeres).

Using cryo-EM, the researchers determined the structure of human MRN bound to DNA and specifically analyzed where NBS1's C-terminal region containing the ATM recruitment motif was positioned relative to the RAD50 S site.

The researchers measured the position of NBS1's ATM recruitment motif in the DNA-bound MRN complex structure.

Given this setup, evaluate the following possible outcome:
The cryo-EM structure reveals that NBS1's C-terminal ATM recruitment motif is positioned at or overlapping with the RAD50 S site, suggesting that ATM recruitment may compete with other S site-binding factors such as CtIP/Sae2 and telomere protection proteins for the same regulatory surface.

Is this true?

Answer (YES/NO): YES